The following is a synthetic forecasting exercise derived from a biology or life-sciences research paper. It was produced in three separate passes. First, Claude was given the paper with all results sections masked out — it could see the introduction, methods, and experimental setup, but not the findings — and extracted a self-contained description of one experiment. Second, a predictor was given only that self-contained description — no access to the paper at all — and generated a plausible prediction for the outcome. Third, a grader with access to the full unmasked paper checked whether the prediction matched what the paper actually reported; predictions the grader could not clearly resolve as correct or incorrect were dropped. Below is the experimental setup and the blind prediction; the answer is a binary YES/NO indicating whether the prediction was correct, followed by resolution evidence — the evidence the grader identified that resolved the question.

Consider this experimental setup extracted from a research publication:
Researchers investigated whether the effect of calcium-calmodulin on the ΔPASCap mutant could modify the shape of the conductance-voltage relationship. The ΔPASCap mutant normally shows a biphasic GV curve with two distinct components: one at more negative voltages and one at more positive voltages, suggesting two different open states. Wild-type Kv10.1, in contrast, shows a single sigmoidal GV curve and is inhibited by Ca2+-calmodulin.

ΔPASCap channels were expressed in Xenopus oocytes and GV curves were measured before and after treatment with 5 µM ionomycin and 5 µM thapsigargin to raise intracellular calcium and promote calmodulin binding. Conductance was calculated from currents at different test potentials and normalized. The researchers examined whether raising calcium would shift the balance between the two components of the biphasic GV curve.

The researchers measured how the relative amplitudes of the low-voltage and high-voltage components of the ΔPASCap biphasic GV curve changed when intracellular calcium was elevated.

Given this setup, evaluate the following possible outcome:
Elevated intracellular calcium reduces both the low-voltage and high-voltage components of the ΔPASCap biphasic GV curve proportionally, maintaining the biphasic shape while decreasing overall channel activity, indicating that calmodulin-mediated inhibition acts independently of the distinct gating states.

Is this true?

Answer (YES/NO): NO